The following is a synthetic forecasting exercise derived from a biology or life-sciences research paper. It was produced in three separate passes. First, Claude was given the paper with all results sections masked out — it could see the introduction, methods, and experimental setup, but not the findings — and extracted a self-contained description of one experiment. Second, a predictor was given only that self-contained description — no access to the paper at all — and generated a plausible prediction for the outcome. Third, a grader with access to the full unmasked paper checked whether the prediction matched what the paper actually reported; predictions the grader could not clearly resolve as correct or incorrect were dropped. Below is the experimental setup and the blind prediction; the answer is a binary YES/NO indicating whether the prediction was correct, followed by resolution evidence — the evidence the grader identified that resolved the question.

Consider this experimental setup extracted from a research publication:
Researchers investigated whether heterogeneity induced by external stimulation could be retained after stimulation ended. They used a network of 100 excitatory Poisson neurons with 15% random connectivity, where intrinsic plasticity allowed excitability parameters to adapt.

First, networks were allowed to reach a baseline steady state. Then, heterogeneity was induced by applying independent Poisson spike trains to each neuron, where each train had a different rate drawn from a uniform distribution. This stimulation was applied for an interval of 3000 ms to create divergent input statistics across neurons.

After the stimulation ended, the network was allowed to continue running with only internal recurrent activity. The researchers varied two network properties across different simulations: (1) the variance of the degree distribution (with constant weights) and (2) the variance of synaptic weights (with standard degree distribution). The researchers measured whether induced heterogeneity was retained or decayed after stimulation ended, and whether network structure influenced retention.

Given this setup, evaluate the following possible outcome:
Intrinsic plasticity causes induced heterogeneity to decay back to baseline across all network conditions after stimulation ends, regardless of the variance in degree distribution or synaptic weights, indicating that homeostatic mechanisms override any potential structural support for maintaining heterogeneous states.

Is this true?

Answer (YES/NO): NO